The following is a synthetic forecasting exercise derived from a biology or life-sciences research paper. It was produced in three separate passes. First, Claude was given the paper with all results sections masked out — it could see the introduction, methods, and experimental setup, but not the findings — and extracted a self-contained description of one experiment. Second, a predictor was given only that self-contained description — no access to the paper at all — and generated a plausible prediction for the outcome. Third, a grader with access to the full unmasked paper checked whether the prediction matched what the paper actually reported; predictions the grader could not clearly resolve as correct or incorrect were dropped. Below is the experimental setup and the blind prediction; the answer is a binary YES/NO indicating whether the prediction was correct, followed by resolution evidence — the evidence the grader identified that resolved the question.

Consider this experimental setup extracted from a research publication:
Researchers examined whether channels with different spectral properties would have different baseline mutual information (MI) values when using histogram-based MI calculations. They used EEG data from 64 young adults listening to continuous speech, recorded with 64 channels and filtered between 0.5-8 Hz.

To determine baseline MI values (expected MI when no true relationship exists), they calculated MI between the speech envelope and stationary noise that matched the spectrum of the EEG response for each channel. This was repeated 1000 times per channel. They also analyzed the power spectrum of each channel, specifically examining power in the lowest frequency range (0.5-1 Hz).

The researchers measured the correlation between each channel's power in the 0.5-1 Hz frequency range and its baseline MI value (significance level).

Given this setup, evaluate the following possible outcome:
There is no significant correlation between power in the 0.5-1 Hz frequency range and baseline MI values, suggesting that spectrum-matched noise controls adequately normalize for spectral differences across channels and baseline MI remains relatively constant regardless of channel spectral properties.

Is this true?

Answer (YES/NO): NO